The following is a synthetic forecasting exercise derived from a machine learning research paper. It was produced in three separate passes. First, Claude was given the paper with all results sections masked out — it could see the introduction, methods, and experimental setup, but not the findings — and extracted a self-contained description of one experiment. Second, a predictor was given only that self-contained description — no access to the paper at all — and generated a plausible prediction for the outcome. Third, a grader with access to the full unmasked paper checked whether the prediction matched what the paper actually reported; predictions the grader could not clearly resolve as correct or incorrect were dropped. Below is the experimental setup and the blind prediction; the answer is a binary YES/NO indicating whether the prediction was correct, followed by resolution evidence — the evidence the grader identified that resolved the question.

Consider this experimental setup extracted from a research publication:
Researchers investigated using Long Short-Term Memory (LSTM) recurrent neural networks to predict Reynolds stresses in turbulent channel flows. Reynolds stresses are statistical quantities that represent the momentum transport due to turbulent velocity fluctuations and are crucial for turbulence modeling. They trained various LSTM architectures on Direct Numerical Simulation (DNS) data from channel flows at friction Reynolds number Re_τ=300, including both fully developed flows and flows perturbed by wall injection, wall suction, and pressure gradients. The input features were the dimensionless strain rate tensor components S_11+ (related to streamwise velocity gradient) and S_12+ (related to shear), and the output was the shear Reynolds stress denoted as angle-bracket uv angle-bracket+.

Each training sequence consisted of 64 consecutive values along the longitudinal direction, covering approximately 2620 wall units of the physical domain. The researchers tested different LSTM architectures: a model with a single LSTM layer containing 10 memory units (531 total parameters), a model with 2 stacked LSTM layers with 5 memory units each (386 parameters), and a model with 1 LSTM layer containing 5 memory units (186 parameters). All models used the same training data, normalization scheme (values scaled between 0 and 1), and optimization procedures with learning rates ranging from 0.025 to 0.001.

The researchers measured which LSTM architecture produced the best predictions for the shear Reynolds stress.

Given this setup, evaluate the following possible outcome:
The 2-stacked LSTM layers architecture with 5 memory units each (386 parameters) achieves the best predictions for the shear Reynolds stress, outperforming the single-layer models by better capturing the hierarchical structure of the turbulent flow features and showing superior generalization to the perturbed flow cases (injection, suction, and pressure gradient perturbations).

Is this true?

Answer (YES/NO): NO